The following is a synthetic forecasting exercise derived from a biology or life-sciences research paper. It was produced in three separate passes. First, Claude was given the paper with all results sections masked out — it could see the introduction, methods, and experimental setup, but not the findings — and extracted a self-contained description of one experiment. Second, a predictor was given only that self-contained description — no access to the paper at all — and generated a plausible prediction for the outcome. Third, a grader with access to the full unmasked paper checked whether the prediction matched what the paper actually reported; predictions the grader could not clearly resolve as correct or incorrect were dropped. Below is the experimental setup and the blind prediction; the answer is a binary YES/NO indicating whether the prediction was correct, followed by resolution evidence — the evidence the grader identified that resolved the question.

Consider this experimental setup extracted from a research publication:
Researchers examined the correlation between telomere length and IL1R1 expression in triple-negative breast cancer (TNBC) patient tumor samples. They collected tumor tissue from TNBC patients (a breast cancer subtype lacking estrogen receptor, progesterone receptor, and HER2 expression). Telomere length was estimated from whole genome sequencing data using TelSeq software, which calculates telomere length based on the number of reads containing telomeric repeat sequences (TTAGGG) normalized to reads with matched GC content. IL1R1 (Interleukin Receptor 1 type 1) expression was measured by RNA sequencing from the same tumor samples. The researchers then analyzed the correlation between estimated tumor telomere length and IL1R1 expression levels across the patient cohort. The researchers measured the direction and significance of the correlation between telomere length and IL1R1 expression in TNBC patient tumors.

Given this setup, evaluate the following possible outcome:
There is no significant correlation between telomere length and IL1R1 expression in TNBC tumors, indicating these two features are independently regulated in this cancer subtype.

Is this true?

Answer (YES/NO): NO